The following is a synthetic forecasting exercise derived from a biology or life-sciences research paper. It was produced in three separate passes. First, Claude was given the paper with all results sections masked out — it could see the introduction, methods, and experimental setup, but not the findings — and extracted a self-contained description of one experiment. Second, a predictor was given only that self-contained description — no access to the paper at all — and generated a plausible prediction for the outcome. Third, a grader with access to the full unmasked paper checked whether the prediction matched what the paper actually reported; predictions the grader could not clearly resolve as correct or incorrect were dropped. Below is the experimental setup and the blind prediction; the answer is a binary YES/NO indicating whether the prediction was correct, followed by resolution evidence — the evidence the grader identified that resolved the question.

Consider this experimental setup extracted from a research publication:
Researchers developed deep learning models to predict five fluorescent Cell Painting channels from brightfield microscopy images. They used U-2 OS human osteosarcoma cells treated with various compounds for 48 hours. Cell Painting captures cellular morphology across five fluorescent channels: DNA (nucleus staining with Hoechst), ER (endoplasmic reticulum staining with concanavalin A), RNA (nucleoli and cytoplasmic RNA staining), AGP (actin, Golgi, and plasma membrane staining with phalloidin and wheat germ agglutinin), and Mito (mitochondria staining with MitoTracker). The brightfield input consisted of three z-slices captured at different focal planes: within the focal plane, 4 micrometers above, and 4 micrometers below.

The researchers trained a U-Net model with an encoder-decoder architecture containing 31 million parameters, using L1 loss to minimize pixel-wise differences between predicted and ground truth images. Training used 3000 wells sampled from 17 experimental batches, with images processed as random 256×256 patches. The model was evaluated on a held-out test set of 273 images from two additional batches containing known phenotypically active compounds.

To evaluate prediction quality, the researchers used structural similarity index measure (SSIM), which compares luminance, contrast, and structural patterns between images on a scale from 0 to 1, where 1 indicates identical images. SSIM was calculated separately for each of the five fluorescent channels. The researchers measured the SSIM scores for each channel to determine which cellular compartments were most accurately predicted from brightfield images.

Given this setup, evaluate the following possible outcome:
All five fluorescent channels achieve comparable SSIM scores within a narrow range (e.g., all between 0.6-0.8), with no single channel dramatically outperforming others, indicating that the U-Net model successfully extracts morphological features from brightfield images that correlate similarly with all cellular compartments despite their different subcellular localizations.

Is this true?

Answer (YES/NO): NO